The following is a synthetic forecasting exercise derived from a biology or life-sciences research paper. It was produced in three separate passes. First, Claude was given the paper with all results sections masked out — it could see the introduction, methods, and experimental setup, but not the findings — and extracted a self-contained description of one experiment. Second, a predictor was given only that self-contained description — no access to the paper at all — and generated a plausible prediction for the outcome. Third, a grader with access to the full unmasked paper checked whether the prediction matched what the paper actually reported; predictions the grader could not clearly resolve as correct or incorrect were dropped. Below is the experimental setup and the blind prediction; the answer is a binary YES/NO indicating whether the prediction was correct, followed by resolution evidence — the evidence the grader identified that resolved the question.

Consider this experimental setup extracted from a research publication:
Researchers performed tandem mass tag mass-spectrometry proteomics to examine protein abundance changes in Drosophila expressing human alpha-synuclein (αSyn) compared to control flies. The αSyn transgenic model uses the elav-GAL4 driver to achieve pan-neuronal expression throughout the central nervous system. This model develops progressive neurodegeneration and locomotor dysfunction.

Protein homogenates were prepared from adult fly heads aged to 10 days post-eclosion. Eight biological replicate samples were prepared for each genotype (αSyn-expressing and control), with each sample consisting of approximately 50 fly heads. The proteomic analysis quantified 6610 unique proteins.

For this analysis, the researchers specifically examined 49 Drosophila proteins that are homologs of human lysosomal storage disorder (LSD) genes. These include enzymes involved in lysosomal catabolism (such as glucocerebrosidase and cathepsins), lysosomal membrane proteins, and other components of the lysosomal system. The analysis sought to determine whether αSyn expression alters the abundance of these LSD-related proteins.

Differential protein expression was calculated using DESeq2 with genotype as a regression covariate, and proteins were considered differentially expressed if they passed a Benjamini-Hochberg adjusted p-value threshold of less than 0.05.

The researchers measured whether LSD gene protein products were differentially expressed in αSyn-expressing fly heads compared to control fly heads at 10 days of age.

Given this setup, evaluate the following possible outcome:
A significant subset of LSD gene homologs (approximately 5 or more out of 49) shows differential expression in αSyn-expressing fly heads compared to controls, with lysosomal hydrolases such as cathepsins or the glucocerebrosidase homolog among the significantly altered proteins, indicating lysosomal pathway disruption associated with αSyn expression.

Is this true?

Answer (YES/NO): YES